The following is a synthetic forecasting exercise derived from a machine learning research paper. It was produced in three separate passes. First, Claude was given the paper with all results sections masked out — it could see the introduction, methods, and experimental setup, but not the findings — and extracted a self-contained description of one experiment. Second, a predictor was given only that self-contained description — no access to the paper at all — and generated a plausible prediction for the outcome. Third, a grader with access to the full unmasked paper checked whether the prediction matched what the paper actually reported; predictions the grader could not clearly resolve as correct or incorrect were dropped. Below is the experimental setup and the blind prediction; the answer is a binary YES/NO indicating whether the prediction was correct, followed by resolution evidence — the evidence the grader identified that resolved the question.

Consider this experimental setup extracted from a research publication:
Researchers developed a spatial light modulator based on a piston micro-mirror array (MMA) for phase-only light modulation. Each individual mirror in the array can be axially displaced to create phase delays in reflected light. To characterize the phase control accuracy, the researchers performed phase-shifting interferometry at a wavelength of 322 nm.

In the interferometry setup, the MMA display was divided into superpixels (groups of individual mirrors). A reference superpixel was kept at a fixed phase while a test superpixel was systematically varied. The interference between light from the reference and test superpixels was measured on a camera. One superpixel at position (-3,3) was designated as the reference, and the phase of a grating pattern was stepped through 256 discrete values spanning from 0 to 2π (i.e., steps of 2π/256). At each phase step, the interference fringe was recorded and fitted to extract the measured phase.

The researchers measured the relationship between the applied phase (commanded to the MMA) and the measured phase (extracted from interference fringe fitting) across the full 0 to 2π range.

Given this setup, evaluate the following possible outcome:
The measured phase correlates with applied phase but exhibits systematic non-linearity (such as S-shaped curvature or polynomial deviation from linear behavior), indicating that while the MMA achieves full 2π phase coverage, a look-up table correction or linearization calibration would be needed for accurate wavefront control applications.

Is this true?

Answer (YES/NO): NO